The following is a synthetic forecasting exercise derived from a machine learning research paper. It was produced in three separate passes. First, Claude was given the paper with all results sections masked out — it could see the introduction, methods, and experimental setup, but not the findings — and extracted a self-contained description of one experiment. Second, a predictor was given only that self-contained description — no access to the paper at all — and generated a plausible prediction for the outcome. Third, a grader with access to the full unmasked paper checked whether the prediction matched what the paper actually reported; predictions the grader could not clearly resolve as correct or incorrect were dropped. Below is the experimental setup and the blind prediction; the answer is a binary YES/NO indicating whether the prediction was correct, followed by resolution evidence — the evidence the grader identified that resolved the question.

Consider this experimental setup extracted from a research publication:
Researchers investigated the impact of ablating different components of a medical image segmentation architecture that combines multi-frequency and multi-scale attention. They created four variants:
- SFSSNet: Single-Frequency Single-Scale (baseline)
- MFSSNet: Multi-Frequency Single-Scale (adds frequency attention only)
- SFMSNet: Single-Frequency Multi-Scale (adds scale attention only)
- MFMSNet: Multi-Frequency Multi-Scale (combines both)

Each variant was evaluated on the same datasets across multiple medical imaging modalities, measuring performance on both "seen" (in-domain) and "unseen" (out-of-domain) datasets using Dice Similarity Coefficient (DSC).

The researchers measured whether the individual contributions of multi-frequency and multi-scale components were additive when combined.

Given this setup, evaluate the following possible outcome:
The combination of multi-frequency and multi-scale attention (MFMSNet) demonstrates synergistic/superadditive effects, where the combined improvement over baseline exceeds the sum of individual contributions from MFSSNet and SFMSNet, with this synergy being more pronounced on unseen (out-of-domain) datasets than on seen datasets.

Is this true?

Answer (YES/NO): NO